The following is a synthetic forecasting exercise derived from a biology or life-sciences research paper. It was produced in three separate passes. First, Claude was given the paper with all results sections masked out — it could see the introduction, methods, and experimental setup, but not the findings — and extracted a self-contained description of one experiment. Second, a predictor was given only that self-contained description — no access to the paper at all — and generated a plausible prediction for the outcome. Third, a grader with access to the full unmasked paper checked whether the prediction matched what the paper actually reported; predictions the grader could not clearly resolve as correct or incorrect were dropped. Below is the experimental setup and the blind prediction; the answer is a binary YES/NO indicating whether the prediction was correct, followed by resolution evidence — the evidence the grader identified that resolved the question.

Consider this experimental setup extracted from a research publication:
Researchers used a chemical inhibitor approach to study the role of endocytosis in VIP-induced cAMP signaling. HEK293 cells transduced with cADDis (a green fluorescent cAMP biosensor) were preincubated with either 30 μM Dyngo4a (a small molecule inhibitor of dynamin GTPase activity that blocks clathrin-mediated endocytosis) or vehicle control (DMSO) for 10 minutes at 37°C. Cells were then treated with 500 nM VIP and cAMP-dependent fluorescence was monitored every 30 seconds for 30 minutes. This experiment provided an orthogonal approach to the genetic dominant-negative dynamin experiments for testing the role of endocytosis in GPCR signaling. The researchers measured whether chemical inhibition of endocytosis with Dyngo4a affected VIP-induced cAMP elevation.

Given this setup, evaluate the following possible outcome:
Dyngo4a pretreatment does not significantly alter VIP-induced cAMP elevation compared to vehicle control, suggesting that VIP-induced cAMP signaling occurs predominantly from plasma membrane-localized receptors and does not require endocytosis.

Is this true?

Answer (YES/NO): NO